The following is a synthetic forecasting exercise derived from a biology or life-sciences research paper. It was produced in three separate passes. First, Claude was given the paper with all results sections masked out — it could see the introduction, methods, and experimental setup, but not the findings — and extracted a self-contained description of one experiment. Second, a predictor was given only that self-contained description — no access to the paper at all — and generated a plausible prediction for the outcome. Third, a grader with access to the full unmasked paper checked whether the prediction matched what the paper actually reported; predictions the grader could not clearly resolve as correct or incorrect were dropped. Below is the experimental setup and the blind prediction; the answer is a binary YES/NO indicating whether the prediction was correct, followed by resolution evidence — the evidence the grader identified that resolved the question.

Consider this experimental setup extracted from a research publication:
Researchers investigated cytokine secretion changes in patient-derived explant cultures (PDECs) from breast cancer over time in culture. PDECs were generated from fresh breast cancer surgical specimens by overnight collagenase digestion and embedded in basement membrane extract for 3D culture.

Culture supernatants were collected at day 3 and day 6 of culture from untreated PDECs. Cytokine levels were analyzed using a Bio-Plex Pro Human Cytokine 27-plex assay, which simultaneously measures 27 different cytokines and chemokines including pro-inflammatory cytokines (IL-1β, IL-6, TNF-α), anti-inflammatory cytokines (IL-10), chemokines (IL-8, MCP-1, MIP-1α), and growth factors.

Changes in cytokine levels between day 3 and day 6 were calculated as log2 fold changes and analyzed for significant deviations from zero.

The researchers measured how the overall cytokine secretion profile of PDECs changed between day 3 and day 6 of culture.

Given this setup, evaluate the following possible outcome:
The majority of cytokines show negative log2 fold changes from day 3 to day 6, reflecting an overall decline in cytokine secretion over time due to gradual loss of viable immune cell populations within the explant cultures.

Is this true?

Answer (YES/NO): NO